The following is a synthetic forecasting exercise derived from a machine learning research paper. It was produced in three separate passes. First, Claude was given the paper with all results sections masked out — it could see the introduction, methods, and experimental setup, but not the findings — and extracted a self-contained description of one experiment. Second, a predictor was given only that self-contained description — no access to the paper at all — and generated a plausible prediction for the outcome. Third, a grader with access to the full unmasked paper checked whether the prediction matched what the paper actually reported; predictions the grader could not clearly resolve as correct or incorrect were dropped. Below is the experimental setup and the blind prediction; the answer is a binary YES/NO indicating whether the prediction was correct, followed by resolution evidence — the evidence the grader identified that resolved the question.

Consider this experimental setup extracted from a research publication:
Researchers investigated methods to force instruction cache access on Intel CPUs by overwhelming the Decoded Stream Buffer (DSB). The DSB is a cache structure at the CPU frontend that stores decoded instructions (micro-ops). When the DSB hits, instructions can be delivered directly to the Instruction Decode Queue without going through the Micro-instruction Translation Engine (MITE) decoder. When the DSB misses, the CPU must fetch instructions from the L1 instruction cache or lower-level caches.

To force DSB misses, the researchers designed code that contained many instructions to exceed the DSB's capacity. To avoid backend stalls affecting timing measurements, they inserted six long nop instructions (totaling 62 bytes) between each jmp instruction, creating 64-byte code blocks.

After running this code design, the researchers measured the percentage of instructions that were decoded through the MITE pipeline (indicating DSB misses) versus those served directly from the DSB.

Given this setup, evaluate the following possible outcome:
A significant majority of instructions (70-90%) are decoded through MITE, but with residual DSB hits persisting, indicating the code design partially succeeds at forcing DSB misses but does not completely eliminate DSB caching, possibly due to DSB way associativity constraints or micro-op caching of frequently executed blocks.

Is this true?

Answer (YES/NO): NO